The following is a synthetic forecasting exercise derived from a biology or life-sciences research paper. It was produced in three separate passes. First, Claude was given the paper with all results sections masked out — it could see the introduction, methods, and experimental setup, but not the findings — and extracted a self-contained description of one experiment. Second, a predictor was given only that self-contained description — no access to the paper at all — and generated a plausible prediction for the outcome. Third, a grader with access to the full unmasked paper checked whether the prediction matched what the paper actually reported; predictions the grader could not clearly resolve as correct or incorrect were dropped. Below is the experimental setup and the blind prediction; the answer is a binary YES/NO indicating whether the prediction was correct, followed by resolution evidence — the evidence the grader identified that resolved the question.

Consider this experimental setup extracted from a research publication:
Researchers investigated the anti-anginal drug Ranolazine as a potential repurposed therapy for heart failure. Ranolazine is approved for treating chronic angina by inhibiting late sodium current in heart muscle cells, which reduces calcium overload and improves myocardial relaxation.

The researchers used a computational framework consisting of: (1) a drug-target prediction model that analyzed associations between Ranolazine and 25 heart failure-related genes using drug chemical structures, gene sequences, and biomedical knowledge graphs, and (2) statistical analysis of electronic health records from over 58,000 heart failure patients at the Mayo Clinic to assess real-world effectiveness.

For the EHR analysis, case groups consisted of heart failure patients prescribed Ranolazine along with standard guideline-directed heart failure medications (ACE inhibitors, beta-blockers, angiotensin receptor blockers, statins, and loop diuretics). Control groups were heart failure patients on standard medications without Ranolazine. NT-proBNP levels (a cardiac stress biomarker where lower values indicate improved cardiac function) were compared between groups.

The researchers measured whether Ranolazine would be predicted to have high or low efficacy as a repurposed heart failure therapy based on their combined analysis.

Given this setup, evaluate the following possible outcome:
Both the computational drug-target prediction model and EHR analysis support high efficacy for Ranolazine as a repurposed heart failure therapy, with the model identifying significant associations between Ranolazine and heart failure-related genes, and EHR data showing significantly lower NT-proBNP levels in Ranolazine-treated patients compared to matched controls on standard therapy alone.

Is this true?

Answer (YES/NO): NO